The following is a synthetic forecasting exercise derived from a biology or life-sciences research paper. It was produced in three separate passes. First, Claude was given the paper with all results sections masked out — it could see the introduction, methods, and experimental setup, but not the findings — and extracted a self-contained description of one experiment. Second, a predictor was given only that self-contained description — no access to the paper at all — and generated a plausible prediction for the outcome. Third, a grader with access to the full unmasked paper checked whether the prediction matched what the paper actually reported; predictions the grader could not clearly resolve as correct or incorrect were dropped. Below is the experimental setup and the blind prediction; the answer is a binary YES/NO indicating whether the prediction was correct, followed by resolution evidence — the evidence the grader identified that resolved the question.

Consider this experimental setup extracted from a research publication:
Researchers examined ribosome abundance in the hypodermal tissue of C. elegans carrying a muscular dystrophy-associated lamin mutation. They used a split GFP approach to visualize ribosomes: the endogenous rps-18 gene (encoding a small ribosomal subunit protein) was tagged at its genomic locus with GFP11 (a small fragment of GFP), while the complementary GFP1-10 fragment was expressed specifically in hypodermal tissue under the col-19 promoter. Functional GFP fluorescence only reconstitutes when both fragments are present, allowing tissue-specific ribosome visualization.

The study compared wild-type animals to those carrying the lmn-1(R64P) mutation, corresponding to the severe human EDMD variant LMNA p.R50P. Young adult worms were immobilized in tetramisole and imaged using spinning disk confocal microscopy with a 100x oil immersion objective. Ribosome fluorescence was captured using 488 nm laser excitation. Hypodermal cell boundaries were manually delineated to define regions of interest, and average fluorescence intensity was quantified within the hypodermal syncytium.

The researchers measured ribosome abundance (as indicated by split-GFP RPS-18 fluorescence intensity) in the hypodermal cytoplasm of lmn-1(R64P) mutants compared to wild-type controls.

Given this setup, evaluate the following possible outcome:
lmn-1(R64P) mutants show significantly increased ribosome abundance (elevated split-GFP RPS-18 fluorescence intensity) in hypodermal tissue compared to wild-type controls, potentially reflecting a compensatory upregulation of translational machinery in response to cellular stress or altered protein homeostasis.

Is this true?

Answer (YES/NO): NO